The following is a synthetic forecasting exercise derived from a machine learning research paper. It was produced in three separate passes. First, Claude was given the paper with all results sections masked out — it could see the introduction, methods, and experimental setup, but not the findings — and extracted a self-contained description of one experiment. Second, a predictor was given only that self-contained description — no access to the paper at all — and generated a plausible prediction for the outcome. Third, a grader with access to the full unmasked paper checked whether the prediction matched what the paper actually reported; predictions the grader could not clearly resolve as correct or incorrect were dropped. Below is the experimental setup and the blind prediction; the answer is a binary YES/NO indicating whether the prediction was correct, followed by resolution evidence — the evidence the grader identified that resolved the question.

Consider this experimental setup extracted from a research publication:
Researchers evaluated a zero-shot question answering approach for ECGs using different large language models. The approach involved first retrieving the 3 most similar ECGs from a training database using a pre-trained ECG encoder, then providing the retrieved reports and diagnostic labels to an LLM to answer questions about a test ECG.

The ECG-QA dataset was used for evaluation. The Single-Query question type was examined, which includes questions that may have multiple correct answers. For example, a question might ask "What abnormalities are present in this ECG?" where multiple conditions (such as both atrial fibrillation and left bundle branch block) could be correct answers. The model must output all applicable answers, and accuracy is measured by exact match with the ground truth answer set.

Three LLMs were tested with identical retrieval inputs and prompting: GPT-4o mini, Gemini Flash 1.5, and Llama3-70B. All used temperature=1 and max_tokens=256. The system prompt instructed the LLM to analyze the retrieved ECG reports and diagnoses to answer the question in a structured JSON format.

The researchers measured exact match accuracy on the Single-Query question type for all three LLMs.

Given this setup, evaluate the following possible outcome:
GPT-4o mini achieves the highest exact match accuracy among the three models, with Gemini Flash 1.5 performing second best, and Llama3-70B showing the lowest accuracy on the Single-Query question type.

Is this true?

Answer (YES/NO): NO